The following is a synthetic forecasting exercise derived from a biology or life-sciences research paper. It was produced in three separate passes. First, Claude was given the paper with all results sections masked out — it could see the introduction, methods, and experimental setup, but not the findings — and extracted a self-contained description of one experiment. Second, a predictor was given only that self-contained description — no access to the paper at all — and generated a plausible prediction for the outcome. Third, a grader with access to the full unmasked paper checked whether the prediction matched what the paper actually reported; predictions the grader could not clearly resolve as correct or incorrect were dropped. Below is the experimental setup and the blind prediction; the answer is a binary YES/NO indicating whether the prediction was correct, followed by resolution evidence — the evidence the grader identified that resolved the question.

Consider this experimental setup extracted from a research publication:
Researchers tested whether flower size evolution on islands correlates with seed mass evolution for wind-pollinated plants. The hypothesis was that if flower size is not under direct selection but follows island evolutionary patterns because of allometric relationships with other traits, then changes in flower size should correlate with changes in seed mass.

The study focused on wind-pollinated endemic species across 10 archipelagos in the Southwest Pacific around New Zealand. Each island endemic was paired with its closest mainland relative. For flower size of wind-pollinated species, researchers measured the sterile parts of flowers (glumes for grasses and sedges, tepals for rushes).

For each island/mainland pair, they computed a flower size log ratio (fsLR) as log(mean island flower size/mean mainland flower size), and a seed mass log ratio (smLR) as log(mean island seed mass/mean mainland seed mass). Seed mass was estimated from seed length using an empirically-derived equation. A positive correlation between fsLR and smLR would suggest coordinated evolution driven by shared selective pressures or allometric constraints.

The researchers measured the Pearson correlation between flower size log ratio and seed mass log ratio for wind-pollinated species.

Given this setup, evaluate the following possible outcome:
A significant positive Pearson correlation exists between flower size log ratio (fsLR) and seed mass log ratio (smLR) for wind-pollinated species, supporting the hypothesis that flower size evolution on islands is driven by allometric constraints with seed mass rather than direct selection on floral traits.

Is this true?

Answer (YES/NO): NO